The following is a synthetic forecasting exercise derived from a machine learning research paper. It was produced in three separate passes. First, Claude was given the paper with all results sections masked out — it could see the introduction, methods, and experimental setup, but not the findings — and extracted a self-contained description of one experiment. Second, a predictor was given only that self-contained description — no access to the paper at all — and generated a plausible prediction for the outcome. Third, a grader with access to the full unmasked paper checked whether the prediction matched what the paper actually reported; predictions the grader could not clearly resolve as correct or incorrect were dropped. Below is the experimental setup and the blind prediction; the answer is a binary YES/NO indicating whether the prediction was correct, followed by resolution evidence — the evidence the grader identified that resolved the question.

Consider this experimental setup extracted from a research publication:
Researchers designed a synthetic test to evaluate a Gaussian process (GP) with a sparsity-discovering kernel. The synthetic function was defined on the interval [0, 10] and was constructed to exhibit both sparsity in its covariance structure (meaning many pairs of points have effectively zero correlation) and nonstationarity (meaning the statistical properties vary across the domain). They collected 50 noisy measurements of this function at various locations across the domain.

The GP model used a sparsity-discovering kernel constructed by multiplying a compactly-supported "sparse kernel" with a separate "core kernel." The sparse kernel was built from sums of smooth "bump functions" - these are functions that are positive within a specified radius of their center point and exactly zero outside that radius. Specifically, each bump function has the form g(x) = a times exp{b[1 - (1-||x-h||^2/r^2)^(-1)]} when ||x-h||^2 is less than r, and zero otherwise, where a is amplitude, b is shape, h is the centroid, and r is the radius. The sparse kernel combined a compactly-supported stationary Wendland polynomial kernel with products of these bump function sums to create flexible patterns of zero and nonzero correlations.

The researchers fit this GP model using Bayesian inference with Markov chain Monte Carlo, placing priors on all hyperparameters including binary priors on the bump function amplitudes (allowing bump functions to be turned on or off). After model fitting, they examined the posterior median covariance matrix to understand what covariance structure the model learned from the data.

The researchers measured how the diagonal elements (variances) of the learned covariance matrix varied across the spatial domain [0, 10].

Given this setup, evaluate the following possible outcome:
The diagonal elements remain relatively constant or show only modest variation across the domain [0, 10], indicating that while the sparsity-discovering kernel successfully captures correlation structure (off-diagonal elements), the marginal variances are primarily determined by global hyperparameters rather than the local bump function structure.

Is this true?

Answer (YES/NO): NO